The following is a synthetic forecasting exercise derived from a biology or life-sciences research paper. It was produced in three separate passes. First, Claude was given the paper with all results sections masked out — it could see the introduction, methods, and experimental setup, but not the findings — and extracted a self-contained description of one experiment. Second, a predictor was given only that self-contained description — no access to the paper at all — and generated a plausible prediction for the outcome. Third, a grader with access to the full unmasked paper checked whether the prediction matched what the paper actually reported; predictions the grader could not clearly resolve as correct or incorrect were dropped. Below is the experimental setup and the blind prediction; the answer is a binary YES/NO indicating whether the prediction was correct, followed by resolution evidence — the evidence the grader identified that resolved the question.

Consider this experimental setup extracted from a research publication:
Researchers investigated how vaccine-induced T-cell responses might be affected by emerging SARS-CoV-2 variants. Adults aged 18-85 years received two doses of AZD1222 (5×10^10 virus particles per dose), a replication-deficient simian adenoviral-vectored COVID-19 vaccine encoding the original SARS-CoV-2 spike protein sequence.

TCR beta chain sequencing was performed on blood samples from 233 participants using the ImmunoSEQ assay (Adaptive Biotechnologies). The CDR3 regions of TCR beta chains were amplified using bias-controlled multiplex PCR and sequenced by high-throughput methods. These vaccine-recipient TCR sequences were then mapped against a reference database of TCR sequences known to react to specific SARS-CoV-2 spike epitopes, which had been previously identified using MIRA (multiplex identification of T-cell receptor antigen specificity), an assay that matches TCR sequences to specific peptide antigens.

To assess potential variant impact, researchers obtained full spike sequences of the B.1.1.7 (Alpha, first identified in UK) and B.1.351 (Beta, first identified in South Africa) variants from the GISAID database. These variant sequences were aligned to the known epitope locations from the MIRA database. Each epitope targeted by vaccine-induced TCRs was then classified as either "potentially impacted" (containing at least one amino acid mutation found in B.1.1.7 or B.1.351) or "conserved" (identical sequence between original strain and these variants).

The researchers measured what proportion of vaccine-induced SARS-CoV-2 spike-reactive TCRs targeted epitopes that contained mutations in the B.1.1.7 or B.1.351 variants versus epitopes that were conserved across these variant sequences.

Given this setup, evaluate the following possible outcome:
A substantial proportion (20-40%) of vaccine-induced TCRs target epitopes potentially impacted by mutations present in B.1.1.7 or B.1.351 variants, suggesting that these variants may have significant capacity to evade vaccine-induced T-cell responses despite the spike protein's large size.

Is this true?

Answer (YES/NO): NO